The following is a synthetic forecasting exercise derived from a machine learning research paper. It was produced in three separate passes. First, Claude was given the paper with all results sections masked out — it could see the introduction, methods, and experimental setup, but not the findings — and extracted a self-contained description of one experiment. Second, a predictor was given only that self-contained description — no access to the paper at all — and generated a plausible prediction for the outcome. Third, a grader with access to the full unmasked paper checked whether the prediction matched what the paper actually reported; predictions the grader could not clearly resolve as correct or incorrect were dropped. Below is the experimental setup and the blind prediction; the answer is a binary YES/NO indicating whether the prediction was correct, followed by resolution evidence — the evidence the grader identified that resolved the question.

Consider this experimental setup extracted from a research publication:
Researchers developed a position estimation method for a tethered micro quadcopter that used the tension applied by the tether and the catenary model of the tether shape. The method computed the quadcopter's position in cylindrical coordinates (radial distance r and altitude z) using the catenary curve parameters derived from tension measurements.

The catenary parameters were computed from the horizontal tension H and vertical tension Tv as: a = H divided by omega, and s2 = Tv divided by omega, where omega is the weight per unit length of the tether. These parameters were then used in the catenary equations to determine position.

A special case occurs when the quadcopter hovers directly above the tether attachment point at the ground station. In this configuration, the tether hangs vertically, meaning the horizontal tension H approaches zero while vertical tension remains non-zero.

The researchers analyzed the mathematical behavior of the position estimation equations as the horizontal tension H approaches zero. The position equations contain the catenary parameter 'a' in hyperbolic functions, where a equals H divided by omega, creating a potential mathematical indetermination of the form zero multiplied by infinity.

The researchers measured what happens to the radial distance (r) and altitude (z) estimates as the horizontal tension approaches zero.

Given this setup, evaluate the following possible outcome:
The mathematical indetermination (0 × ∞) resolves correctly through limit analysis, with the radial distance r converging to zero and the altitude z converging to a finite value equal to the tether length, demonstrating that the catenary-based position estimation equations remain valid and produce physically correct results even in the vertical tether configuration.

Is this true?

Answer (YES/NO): NO